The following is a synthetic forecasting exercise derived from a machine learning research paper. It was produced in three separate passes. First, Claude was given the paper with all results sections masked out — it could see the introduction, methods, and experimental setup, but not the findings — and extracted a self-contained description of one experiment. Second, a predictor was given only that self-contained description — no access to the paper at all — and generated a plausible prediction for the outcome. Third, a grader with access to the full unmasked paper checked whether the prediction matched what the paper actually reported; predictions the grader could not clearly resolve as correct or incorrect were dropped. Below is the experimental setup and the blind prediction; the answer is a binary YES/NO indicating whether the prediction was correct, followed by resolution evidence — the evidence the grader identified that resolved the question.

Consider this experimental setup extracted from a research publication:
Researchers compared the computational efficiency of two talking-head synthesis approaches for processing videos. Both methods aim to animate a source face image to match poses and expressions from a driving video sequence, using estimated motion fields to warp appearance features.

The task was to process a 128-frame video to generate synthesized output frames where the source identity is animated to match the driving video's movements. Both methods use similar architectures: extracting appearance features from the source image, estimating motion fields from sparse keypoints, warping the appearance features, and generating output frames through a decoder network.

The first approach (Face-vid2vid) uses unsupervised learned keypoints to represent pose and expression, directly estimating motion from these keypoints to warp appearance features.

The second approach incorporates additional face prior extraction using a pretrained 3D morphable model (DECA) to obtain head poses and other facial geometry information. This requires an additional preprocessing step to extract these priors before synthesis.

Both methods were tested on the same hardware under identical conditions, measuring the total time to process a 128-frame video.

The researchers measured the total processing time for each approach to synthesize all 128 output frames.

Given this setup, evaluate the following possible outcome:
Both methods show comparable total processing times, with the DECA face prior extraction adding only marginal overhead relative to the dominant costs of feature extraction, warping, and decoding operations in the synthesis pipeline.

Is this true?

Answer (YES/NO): YES